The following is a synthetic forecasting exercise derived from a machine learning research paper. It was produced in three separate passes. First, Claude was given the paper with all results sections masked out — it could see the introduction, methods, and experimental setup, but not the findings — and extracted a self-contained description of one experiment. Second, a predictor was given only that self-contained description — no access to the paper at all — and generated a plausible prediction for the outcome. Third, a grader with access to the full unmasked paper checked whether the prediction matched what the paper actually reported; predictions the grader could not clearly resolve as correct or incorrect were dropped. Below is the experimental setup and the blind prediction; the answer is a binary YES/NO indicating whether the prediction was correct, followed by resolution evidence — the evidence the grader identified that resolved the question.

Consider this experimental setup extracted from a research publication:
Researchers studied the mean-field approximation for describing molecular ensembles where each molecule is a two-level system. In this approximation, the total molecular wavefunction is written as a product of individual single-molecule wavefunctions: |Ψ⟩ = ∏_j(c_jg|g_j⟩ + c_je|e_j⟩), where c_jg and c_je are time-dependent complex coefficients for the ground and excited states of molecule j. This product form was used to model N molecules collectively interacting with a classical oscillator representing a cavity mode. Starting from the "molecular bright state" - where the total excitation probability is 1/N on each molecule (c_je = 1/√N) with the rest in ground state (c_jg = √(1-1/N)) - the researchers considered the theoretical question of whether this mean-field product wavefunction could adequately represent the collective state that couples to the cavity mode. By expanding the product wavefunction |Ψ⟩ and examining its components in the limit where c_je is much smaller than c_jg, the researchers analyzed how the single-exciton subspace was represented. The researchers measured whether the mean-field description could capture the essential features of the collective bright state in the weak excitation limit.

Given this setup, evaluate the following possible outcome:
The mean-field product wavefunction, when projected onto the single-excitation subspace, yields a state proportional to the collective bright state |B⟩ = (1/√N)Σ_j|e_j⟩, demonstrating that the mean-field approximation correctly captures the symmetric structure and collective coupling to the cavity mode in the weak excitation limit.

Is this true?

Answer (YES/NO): YES